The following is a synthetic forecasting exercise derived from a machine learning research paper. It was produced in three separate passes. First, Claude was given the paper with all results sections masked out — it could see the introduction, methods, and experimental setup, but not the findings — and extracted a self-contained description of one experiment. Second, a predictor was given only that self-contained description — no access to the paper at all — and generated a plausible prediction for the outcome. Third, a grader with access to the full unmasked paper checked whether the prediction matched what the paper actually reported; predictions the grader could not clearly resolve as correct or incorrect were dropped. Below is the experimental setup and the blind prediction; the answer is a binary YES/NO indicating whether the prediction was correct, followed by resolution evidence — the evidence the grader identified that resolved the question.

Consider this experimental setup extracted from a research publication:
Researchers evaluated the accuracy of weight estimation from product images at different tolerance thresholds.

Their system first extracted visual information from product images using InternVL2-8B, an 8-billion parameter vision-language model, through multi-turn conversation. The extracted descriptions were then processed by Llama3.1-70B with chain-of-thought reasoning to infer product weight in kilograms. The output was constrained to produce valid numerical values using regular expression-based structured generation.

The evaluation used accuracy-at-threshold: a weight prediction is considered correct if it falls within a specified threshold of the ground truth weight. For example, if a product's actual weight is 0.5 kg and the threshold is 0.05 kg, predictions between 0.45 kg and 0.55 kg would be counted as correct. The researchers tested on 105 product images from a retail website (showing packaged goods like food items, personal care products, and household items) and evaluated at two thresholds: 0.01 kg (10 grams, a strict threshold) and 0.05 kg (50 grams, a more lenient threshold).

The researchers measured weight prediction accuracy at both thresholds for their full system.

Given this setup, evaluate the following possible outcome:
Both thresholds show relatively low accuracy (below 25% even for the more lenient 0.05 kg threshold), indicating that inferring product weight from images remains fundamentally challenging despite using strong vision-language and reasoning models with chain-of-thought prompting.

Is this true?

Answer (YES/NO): NO